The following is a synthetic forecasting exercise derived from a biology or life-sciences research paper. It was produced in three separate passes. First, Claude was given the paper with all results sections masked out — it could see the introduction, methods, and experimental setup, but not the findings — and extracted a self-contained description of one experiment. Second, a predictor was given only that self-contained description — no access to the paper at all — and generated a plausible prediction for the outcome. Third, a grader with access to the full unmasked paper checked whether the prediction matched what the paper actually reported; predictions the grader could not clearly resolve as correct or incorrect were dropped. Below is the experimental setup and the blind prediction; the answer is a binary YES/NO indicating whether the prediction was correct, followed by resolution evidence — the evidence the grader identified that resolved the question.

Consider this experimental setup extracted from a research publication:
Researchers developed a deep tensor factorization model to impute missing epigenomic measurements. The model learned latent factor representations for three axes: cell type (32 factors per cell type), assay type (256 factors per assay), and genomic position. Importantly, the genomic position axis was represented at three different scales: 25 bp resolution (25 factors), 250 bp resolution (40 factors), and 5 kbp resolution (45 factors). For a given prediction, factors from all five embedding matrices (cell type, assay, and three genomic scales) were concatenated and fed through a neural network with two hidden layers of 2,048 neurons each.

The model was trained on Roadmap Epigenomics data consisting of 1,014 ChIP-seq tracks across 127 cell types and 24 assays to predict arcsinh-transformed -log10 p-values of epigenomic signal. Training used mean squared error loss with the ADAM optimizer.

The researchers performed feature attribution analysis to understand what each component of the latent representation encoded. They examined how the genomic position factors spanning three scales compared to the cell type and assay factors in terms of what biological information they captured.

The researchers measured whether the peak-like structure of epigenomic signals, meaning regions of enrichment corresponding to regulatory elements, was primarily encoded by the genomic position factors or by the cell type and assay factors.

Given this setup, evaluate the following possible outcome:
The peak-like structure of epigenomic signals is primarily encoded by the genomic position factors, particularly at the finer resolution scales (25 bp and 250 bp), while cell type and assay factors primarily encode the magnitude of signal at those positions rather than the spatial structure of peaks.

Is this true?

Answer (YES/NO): NO